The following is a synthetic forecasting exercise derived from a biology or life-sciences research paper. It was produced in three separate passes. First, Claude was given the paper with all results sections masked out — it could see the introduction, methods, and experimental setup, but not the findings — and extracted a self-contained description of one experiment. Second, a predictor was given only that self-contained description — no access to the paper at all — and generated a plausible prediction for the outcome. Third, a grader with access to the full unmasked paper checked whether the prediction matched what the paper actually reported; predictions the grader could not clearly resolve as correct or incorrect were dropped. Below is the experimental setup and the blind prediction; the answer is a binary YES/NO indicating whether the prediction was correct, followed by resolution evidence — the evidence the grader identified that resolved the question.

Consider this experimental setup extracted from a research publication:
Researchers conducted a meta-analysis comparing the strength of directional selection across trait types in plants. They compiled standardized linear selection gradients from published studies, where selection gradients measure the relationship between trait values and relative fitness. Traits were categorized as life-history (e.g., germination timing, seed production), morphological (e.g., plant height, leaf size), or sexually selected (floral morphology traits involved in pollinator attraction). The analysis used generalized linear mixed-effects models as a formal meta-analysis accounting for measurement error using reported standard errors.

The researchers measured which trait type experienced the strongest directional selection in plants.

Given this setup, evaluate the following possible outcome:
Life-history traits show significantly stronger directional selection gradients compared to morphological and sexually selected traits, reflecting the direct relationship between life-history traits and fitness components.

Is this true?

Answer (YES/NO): YES